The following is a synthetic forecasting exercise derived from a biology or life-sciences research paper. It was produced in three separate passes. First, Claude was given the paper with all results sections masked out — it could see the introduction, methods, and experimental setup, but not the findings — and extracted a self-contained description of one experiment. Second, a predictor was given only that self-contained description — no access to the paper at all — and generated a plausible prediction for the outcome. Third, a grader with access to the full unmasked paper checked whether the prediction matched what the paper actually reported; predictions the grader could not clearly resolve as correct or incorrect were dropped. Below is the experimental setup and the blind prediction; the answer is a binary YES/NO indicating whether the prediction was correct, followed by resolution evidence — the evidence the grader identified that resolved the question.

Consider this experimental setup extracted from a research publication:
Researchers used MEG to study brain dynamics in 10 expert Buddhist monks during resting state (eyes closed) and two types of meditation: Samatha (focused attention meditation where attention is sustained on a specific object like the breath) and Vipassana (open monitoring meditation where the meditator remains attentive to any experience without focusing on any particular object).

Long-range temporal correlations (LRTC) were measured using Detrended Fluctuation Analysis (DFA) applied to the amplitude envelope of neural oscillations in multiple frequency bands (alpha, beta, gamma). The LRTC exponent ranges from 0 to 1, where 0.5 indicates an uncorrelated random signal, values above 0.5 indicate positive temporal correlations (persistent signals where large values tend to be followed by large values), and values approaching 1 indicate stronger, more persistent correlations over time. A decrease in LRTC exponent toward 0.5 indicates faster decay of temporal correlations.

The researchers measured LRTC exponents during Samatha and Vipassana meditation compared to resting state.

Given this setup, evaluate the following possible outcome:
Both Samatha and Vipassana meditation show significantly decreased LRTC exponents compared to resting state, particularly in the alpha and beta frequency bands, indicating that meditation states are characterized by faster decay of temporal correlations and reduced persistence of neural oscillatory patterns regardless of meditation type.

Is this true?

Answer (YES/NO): NO